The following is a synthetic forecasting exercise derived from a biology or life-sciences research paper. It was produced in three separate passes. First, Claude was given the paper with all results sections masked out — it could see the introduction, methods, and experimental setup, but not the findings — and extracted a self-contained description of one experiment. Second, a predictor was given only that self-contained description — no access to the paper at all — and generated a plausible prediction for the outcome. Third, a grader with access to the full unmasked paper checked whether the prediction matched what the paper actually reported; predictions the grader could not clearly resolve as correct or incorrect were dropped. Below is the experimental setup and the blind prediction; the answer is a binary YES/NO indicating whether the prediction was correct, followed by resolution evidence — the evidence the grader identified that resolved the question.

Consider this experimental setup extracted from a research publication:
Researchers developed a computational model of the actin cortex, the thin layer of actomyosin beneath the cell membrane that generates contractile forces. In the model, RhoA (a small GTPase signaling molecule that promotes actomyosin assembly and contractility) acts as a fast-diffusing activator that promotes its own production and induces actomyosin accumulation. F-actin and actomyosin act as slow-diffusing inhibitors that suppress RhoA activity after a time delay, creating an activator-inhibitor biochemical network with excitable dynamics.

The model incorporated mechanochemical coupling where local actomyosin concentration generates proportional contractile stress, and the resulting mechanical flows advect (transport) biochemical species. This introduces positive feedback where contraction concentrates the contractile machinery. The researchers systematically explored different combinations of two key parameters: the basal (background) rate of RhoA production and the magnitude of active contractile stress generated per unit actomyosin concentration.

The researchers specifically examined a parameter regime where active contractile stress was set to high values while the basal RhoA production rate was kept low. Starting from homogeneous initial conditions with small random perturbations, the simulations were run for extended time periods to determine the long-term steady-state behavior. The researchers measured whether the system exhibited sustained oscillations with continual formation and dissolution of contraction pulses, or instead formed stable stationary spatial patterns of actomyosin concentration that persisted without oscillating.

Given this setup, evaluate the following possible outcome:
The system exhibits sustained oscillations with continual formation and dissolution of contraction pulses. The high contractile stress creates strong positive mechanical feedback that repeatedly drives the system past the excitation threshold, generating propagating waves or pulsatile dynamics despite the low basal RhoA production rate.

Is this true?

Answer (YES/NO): NO